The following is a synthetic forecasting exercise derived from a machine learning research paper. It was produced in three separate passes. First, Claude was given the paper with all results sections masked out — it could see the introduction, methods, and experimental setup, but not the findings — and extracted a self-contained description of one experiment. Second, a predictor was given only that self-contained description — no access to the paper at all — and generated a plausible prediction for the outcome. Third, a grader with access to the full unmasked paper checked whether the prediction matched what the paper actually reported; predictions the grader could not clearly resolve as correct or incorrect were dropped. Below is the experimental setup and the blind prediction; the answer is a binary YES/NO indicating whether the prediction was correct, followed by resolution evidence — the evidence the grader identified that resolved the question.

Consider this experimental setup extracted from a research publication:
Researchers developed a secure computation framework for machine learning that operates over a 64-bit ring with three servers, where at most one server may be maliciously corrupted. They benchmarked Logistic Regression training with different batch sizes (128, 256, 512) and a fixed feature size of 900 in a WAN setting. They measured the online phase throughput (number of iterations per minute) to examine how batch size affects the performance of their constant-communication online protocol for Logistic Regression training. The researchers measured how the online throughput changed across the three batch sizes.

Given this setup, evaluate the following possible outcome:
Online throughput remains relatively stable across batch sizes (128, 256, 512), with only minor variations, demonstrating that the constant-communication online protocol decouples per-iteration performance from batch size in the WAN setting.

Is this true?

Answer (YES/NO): YES